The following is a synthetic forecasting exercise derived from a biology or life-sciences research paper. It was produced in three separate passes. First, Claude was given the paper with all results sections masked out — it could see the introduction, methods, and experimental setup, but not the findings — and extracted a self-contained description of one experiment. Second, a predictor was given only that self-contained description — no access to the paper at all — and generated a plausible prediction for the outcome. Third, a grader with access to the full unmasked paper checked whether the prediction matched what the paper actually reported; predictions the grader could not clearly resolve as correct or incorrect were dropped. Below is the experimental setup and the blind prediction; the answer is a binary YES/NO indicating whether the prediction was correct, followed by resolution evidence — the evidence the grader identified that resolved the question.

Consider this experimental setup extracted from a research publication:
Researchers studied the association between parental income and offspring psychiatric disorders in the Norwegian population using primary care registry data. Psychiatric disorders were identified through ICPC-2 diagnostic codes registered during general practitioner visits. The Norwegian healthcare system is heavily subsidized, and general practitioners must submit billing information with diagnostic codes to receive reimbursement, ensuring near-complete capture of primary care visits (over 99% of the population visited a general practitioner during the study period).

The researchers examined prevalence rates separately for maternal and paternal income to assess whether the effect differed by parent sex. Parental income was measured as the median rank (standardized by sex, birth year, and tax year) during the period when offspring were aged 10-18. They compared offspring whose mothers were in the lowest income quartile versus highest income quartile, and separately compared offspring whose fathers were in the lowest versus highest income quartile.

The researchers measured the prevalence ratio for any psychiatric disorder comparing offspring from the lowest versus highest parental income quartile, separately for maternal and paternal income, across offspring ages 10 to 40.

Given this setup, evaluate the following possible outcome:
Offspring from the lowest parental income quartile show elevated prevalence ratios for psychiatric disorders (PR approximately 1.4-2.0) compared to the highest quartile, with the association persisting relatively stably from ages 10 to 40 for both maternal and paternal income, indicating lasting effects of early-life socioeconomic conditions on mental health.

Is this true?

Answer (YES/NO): NO